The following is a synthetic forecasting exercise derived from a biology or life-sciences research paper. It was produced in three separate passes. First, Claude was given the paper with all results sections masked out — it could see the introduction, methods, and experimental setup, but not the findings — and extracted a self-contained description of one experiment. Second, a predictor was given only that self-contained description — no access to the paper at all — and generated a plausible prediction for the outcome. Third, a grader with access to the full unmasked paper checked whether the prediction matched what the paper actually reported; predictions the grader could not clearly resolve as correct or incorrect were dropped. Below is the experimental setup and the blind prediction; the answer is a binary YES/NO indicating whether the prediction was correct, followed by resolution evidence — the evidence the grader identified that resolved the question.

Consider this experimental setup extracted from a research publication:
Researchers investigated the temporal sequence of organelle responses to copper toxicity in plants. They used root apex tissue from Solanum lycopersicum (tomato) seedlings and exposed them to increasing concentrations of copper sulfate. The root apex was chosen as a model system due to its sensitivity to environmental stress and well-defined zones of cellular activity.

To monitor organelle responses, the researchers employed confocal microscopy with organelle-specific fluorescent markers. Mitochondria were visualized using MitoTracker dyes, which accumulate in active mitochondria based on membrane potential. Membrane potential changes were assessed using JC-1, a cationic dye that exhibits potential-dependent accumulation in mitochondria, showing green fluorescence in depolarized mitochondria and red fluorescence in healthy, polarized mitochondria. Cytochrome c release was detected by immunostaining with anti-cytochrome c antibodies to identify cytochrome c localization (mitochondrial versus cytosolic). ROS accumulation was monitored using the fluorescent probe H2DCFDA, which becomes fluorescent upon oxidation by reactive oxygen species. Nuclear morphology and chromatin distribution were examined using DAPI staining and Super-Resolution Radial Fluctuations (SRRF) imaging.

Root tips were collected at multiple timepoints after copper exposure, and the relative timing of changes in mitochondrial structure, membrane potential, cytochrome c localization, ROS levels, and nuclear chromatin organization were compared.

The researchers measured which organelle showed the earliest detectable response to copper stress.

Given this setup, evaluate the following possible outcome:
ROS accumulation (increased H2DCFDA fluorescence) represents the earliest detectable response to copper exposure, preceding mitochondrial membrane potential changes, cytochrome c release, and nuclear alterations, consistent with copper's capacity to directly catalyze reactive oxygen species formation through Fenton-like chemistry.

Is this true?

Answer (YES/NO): NO